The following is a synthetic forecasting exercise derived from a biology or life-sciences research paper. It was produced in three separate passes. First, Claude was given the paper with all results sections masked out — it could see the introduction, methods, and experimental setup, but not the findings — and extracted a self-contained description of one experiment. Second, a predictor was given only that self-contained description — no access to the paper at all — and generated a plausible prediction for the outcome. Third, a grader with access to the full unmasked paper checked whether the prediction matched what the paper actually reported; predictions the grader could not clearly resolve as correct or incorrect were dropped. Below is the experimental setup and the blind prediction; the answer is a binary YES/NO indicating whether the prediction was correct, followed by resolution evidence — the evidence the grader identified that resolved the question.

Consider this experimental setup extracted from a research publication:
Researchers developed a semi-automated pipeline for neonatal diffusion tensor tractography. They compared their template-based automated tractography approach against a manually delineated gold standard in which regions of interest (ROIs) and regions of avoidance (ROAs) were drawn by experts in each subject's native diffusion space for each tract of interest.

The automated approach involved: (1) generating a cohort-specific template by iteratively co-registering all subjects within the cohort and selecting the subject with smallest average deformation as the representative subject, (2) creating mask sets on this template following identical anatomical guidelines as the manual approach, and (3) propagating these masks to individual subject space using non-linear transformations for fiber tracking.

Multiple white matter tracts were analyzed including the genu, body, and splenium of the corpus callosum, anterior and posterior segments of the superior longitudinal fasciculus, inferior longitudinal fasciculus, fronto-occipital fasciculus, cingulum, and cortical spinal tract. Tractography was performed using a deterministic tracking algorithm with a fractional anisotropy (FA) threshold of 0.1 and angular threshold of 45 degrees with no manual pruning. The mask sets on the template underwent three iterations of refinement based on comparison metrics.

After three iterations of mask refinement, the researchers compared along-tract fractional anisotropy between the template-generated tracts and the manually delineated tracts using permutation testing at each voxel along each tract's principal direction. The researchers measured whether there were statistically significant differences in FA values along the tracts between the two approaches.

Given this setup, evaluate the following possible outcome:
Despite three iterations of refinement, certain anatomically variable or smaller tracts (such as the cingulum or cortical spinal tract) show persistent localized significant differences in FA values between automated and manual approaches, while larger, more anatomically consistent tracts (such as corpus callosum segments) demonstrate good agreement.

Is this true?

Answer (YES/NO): NO